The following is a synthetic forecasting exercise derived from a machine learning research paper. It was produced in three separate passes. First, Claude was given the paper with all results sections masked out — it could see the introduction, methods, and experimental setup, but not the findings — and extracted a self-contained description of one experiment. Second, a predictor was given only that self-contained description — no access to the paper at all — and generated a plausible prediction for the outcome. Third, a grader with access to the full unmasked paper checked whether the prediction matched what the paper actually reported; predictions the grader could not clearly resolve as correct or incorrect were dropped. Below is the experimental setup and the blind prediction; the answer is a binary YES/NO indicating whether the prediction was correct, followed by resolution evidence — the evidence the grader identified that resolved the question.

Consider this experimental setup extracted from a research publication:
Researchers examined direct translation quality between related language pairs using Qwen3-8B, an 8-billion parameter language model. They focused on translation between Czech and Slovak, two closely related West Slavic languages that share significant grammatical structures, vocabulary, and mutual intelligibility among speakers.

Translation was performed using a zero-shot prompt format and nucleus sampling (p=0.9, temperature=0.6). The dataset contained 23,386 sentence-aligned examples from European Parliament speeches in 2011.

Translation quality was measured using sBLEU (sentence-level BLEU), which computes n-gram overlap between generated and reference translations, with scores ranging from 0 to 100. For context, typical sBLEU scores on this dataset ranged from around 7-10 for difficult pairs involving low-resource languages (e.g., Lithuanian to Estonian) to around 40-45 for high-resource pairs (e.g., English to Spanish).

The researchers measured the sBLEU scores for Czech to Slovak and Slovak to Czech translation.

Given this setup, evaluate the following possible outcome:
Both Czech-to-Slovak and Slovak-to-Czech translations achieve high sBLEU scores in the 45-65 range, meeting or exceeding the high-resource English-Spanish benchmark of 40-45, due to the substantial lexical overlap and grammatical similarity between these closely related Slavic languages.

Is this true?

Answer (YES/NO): NO